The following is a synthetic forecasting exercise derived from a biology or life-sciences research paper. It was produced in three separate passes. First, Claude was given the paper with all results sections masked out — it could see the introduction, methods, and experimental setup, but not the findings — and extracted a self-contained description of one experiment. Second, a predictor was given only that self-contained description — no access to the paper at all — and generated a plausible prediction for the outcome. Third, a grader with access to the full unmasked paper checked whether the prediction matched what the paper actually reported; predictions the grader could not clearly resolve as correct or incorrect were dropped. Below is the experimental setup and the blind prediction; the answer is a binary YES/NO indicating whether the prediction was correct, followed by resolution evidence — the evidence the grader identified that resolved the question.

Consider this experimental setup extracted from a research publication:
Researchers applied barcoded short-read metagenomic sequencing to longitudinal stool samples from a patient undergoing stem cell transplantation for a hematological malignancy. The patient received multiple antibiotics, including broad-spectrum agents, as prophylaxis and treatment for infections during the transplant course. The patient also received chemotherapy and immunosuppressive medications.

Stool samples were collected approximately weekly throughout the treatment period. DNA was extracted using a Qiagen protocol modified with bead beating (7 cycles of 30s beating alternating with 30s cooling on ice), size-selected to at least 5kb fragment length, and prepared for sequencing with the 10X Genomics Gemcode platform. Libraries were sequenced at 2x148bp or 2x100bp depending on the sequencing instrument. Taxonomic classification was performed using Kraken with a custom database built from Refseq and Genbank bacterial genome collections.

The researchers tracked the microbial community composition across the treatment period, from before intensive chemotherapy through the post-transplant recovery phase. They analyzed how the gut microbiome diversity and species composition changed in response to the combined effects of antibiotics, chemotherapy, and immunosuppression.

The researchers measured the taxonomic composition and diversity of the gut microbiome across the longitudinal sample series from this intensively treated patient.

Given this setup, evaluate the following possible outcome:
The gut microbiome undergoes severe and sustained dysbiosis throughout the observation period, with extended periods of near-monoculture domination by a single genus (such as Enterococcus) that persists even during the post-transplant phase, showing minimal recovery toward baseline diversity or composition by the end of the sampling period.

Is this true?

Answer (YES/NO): NO